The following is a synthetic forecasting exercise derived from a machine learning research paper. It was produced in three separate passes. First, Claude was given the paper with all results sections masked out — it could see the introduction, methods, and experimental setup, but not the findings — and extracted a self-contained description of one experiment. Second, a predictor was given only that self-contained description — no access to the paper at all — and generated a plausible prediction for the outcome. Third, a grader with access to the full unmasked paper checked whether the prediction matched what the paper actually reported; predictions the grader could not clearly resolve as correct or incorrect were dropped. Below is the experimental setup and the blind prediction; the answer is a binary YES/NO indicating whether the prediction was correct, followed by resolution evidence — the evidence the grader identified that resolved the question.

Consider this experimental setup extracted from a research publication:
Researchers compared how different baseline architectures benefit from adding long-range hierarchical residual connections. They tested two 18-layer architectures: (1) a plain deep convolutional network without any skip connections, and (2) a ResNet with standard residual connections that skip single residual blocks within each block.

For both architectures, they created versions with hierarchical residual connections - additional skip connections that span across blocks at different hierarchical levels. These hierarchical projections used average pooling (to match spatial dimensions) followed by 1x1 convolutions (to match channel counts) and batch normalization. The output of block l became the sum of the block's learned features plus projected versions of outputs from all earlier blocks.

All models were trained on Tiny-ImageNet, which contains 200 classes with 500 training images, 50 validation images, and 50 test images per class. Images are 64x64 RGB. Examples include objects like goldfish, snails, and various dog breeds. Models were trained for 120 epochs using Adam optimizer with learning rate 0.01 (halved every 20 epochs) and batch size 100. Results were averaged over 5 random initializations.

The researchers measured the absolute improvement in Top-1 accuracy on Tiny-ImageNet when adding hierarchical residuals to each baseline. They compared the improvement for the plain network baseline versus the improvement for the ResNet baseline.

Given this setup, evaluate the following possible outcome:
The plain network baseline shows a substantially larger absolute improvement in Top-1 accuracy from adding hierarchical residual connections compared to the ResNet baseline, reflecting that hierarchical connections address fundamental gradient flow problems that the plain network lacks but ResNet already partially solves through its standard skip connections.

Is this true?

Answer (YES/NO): YES